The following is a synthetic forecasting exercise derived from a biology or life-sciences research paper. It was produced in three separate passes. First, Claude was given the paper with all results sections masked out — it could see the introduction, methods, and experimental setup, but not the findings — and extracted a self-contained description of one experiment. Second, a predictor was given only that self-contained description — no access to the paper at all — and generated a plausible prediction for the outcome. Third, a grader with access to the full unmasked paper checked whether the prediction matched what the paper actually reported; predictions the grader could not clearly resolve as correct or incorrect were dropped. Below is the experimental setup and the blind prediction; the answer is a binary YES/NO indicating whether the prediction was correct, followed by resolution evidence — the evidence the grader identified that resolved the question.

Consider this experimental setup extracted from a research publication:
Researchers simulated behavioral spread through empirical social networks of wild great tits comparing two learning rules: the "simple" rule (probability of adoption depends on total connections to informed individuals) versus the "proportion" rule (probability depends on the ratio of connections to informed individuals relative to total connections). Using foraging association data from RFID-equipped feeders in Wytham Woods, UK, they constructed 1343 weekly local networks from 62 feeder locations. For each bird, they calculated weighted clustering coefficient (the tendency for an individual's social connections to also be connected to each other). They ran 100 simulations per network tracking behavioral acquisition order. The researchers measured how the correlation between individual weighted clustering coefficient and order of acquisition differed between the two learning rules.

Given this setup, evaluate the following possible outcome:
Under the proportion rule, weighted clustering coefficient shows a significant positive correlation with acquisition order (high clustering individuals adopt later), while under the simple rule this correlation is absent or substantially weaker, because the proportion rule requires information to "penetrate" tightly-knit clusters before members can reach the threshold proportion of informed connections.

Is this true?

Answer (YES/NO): NO